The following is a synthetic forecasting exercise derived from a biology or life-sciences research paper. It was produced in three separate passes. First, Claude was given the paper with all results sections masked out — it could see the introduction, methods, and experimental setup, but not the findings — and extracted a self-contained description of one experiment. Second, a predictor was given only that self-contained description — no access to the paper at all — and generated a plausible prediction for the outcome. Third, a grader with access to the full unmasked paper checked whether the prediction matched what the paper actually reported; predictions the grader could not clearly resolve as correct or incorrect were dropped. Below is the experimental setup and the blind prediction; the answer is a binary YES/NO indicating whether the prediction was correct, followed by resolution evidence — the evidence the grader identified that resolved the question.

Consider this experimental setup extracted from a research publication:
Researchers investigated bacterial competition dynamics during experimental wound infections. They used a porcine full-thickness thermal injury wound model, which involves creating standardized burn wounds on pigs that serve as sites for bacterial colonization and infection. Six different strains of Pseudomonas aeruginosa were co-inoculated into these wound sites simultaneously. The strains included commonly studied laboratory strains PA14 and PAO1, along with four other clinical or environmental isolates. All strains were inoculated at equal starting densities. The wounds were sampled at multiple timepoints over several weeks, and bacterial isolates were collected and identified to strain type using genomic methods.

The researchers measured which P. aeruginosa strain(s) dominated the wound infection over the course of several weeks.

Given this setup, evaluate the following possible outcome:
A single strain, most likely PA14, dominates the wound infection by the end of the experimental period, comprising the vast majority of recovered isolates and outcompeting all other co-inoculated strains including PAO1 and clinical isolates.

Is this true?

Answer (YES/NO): NO